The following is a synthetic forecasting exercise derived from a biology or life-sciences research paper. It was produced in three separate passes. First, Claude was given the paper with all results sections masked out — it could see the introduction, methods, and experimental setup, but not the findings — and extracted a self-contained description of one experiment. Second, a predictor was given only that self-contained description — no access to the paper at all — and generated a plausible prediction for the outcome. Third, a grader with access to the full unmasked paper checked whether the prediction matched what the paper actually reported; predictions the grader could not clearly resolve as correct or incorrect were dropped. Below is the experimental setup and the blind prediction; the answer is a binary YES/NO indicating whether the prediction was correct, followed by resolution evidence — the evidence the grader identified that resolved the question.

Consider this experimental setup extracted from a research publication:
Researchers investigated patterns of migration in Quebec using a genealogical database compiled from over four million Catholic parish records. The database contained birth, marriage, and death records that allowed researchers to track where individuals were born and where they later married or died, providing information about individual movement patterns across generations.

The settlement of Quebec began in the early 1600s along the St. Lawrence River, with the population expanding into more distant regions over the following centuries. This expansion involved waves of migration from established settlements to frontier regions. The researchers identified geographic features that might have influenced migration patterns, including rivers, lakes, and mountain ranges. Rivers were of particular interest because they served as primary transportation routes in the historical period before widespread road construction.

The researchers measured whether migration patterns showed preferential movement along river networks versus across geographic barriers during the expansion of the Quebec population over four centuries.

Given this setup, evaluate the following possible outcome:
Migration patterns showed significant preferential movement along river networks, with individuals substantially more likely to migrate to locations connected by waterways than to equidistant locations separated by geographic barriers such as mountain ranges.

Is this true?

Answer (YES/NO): YES